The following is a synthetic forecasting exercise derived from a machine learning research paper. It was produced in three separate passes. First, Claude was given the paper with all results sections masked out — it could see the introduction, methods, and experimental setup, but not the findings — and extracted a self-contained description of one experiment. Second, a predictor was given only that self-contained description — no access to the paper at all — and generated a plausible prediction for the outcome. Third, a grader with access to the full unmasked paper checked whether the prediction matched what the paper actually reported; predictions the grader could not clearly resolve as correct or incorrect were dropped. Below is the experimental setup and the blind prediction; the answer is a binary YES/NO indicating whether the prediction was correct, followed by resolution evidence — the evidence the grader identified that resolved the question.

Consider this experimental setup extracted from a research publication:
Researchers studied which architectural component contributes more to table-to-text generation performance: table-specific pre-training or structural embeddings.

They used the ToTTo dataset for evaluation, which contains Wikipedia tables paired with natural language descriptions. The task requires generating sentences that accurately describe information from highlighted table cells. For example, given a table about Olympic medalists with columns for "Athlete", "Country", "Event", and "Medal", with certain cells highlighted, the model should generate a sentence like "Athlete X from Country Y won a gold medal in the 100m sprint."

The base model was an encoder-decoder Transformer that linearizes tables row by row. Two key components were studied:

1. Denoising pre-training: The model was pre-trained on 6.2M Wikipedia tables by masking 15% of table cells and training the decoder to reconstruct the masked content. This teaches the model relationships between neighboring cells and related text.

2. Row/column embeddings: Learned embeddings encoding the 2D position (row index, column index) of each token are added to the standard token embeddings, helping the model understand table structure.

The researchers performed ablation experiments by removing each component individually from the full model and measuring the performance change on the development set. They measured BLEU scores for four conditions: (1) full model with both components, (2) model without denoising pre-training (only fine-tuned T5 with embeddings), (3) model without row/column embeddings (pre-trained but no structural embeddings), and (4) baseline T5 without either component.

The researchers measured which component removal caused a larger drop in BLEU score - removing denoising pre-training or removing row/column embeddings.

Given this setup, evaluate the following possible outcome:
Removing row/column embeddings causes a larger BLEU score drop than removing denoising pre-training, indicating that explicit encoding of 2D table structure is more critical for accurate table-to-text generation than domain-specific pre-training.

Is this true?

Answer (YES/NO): NO